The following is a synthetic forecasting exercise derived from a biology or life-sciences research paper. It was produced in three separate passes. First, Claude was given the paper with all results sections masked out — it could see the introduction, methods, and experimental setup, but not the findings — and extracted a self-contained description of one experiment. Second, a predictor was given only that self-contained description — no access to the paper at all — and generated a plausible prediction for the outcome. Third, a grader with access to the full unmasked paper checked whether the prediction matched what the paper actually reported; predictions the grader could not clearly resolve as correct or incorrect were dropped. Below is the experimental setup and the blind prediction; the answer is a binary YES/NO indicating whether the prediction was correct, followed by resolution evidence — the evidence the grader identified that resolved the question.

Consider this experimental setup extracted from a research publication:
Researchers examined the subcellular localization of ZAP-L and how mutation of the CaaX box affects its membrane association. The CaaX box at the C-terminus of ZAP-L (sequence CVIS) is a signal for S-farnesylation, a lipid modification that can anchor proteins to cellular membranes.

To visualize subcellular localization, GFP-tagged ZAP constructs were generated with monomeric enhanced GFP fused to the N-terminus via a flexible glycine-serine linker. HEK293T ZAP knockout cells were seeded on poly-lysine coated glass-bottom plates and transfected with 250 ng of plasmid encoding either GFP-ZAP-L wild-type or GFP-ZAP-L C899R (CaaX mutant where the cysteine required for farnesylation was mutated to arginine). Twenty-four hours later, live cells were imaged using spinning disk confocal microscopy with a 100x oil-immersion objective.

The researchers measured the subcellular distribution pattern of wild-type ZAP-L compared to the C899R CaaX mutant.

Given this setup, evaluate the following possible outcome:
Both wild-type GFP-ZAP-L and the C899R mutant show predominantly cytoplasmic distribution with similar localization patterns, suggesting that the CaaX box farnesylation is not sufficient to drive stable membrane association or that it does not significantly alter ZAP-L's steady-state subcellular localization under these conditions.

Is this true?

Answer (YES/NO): NO